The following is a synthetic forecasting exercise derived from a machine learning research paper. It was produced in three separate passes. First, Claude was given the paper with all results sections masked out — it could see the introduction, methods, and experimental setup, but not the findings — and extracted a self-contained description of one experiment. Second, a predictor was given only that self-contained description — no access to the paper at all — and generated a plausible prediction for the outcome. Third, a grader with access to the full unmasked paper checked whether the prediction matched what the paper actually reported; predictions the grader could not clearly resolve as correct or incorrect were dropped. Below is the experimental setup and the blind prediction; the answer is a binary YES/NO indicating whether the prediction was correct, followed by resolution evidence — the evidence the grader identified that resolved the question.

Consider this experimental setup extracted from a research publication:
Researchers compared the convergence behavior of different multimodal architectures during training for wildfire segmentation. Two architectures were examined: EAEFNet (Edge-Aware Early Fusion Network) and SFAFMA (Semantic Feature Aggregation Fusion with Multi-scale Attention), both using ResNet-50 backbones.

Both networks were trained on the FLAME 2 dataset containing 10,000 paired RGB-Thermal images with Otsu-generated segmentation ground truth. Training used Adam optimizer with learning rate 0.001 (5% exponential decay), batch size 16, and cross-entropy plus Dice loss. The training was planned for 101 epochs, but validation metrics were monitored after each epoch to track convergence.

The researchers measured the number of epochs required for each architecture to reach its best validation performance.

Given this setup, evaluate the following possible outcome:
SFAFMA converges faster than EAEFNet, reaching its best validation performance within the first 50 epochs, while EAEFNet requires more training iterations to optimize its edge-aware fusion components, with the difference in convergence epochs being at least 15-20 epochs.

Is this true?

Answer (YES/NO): NO